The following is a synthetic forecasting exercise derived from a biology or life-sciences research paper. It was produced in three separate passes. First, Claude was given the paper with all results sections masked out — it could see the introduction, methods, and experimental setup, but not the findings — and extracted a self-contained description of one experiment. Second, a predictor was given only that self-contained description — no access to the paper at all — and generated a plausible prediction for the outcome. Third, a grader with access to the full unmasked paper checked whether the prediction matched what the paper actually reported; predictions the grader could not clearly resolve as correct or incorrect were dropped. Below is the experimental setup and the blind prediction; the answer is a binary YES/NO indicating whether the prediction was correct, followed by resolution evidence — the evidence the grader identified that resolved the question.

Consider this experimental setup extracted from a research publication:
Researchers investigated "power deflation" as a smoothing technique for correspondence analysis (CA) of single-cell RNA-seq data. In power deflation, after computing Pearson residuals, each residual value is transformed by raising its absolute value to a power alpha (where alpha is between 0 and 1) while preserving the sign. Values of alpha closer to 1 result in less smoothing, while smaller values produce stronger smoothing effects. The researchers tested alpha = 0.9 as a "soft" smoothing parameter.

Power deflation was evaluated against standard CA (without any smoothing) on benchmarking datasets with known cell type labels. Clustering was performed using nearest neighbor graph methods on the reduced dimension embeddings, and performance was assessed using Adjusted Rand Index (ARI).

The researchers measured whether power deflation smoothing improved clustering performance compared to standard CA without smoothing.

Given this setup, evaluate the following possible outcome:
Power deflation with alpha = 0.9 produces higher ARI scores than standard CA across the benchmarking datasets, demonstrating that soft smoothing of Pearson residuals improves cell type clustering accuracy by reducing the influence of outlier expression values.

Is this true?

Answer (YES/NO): NO